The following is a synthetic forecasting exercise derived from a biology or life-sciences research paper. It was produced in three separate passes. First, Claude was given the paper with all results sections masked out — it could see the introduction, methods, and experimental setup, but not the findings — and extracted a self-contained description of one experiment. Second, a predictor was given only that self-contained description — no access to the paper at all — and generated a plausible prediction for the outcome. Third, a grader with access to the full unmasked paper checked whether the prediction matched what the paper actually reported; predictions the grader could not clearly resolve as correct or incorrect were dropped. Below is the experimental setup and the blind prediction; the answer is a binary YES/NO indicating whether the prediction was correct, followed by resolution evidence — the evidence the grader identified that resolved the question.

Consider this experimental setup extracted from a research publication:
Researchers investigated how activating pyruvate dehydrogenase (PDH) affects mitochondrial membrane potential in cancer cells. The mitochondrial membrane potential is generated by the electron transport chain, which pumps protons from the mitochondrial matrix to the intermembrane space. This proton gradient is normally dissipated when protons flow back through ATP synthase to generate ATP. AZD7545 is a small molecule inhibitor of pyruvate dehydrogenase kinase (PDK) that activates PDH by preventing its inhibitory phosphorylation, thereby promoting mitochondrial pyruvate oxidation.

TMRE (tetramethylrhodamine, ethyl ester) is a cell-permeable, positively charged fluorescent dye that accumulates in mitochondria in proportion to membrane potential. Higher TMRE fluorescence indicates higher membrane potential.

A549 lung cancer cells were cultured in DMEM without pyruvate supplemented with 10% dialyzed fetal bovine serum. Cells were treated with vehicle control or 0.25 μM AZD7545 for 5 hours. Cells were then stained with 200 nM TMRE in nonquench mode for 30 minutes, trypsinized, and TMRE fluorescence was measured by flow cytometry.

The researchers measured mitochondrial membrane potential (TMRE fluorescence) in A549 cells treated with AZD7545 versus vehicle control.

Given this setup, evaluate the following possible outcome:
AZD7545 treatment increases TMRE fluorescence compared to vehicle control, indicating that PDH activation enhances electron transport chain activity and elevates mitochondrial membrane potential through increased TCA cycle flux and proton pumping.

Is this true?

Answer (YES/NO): YES